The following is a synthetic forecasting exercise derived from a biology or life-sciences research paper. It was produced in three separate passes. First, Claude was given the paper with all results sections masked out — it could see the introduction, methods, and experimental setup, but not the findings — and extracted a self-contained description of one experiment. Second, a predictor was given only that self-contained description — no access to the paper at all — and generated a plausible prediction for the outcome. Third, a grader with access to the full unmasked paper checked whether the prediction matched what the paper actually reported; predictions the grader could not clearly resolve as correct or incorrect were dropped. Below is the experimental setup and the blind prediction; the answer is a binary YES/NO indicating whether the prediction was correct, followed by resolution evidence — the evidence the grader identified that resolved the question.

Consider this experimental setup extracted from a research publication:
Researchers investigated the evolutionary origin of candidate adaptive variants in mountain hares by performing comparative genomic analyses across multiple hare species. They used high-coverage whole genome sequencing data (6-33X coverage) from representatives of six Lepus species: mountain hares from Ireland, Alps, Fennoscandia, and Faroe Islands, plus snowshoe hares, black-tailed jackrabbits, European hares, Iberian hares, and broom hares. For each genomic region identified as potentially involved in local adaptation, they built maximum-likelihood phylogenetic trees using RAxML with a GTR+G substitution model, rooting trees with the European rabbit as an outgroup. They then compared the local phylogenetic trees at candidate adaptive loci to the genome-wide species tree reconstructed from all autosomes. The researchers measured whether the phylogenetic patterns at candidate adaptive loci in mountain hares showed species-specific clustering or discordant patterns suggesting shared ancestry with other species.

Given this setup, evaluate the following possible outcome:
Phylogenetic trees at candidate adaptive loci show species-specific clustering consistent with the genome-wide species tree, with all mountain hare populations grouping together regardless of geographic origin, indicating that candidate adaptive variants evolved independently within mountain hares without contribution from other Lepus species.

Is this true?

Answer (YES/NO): NO